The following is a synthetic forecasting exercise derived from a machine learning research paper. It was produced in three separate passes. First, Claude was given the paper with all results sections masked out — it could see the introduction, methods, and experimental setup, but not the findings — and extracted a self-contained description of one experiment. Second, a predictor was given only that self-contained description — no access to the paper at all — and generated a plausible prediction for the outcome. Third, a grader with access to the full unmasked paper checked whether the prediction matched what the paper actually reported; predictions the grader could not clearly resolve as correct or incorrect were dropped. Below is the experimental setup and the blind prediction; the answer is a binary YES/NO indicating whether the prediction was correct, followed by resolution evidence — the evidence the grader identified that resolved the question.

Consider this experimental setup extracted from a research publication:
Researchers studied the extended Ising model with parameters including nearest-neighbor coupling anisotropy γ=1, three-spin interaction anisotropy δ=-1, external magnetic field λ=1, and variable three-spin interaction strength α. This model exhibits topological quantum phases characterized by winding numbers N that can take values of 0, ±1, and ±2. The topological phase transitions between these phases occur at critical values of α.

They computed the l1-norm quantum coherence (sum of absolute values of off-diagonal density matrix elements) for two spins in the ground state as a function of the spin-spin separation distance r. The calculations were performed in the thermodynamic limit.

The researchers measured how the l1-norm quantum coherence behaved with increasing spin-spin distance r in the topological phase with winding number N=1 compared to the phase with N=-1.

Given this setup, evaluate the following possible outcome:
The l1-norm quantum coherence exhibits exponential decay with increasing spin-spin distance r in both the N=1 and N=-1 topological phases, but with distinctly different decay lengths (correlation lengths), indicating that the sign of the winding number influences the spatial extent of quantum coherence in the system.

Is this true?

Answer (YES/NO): NO